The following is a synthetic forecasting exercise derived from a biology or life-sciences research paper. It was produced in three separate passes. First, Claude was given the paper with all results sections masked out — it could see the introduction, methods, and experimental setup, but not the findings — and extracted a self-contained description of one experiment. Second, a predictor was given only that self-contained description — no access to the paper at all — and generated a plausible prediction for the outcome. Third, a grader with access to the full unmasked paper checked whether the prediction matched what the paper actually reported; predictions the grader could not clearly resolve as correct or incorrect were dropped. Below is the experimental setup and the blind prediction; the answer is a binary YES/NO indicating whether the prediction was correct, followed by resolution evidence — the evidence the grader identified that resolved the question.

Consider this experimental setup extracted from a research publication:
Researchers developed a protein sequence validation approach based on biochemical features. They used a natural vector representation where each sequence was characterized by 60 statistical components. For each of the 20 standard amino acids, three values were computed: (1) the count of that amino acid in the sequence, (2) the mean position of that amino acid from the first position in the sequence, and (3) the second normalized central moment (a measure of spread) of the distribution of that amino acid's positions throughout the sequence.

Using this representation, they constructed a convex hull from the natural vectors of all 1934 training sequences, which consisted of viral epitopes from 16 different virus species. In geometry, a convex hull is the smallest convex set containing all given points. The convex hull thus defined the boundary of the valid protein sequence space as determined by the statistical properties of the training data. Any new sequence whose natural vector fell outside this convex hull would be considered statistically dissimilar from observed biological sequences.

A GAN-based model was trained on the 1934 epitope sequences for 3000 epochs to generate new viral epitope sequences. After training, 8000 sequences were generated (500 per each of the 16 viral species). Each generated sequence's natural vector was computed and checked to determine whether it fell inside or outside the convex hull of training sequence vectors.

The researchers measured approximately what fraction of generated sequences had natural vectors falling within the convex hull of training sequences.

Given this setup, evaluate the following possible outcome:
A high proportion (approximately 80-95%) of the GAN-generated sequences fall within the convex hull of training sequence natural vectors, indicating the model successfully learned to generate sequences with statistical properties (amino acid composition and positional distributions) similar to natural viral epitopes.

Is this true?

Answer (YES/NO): NO